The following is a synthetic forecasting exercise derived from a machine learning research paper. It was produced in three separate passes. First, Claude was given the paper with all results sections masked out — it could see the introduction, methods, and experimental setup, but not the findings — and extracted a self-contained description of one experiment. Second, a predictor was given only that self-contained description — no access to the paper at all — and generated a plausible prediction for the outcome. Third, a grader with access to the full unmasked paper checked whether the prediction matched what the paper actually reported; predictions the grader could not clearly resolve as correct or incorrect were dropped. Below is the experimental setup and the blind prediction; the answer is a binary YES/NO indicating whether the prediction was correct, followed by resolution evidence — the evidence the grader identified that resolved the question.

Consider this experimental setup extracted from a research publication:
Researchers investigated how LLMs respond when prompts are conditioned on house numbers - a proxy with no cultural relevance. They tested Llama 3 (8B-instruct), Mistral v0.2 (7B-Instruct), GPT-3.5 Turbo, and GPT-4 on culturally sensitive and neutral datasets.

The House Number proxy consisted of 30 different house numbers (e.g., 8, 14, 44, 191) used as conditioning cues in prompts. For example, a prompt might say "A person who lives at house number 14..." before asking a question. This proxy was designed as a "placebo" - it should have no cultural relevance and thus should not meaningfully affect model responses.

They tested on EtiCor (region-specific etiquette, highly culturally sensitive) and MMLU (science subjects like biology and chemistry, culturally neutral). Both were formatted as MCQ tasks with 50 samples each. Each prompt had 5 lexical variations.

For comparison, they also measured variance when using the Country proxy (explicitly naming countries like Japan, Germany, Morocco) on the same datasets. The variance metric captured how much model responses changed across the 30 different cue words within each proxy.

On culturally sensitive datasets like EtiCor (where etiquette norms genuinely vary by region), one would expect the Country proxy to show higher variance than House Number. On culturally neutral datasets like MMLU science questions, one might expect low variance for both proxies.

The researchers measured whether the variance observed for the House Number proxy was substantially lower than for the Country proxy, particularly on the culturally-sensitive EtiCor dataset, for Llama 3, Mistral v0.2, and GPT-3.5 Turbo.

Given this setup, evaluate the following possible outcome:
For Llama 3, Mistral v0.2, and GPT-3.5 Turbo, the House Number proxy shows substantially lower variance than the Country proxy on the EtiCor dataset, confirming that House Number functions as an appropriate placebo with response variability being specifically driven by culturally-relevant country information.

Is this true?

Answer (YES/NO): NO